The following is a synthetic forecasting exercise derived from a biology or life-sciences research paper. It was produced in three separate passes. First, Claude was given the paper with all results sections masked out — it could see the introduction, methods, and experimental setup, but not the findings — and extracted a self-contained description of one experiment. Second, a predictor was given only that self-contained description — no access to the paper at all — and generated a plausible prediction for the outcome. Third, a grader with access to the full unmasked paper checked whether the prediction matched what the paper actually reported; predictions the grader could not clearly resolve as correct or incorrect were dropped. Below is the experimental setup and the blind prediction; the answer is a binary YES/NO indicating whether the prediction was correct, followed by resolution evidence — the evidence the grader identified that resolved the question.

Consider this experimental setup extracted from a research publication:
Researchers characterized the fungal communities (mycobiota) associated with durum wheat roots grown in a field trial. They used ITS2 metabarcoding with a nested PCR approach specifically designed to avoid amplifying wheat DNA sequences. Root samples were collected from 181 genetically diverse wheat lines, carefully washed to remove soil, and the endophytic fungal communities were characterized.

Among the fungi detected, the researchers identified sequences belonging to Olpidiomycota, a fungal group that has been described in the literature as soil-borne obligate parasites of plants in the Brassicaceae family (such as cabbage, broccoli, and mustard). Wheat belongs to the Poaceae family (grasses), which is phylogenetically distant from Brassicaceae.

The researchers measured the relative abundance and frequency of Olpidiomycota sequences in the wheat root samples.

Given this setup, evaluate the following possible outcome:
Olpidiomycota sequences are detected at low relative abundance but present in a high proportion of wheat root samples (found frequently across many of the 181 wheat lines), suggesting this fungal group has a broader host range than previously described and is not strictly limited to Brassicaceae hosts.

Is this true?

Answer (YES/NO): NO